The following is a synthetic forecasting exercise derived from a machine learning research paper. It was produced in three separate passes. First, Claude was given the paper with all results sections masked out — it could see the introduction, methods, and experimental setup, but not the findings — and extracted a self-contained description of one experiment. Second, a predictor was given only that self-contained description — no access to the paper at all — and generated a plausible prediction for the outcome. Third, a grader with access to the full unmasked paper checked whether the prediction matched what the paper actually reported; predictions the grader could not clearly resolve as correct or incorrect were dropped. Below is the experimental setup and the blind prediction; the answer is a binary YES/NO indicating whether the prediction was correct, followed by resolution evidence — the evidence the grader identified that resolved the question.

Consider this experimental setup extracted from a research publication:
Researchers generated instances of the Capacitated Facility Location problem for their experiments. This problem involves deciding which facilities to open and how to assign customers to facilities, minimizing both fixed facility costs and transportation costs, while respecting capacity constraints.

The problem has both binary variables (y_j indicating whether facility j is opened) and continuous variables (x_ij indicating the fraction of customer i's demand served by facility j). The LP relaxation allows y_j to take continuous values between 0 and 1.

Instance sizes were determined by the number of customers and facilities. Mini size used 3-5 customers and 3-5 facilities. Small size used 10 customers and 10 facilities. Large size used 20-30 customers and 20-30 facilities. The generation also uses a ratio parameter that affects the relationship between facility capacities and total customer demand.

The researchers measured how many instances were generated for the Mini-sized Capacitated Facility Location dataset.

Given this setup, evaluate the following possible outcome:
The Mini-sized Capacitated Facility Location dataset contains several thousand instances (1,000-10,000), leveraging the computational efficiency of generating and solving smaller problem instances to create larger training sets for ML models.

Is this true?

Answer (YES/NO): YES